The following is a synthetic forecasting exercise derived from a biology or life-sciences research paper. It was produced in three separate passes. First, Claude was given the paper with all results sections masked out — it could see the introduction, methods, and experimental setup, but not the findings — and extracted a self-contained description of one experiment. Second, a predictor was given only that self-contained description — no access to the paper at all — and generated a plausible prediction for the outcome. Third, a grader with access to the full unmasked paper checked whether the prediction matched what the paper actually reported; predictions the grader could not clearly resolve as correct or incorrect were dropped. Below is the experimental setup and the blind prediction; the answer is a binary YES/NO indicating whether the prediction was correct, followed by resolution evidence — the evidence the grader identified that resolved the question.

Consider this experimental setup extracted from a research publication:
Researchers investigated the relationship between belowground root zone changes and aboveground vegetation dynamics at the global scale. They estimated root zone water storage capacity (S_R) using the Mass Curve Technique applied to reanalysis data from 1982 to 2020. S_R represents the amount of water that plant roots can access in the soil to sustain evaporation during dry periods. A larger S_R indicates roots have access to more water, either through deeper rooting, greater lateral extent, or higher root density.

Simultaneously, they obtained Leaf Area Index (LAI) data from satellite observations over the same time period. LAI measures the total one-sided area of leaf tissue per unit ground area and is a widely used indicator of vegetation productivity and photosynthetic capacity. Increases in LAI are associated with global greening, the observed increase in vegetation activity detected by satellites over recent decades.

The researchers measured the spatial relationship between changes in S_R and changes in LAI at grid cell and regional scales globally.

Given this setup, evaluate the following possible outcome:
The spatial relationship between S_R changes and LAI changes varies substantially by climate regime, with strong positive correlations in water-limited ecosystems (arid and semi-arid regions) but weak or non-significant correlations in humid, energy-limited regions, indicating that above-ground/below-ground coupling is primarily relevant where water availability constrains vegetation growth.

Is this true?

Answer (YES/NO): NO